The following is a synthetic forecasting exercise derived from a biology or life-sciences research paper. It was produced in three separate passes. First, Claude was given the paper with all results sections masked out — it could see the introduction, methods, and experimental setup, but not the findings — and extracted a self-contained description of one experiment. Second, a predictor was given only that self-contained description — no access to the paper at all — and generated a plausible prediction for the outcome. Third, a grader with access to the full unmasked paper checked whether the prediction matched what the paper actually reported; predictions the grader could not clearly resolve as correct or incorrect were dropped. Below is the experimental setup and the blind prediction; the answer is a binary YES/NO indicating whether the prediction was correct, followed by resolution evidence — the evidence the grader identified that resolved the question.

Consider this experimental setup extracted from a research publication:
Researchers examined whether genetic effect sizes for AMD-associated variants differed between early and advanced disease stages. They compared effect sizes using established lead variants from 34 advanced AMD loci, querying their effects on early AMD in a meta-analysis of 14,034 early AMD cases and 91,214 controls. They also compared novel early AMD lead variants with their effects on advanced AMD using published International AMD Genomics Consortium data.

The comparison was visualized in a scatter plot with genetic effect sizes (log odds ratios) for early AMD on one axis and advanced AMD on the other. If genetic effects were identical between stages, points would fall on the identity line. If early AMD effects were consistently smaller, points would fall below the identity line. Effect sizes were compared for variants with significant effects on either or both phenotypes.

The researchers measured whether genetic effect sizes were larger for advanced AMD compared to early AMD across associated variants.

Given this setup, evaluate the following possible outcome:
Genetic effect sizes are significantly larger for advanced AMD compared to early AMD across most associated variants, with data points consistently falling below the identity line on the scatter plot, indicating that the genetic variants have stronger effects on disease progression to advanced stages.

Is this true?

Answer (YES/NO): YES